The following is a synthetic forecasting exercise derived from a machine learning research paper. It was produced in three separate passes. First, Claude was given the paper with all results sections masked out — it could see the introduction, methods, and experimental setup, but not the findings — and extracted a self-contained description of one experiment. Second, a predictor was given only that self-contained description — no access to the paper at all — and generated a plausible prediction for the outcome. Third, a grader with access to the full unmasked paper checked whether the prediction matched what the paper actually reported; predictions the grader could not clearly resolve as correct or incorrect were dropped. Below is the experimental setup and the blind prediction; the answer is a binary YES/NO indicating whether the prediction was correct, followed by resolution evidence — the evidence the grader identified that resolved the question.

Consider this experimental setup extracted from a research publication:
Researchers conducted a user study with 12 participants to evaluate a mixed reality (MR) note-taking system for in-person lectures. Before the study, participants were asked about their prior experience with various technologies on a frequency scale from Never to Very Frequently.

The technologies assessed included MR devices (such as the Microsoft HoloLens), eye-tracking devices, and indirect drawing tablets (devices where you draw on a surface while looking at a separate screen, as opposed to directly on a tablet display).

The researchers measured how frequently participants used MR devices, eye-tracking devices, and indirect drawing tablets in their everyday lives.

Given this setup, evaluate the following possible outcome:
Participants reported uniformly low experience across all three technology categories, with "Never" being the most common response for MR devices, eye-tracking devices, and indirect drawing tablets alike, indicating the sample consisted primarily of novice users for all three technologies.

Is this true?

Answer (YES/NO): NO